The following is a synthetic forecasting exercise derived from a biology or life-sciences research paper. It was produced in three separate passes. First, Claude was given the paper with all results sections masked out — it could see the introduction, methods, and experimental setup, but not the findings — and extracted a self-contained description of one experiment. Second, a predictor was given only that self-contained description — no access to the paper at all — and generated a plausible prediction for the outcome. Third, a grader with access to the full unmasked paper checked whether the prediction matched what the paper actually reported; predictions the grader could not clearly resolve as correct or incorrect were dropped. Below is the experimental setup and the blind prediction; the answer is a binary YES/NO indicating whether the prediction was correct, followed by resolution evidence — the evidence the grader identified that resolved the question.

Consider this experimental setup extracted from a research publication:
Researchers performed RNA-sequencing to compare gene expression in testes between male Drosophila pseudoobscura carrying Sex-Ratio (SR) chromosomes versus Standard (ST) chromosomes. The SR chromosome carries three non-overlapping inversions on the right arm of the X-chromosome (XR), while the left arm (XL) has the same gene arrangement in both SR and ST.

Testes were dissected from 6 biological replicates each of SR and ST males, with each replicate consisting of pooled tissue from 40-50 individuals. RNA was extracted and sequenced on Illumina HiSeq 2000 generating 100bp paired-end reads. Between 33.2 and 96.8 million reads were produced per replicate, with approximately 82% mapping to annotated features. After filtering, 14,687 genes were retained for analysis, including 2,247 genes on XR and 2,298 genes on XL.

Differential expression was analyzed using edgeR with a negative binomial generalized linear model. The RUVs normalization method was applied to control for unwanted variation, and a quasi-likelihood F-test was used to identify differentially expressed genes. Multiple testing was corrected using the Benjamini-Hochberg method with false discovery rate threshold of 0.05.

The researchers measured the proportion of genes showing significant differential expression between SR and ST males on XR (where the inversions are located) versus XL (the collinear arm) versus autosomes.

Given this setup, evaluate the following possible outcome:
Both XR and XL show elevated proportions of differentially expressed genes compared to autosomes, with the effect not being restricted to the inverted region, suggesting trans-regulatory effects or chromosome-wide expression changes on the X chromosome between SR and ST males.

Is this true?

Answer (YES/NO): NO